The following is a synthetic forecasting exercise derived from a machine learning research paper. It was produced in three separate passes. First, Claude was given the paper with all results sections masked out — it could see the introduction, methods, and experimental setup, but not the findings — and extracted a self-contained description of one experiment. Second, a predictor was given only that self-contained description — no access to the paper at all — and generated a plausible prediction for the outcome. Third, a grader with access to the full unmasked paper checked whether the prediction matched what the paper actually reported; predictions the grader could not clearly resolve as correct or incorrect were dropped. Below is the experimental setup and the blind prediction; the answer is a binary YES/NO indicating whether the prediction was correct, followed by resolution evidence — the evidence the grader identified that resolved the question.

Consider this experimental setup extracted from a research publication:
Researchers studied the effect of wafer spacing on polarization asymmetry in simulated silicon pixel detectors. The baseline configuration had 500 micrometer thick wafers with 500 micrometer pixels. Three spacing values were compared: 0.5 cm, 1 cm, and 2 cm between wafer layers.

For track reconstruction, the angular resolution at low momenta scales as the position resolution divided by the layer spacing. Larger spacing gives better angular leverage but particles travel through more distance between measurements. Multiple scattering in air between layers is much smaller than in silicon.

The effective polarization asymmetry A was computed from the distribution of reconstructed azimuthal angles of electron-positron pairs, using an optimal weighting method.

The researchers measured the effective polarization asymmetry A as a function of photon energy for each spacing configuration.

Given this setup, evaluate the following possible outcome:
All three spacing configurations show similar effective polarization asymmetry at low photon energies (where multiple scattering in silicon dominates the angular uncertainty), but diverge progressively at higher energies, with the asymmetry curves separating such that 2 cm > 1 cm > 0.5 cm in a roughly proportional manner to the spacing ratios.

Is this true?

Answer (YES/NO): NO